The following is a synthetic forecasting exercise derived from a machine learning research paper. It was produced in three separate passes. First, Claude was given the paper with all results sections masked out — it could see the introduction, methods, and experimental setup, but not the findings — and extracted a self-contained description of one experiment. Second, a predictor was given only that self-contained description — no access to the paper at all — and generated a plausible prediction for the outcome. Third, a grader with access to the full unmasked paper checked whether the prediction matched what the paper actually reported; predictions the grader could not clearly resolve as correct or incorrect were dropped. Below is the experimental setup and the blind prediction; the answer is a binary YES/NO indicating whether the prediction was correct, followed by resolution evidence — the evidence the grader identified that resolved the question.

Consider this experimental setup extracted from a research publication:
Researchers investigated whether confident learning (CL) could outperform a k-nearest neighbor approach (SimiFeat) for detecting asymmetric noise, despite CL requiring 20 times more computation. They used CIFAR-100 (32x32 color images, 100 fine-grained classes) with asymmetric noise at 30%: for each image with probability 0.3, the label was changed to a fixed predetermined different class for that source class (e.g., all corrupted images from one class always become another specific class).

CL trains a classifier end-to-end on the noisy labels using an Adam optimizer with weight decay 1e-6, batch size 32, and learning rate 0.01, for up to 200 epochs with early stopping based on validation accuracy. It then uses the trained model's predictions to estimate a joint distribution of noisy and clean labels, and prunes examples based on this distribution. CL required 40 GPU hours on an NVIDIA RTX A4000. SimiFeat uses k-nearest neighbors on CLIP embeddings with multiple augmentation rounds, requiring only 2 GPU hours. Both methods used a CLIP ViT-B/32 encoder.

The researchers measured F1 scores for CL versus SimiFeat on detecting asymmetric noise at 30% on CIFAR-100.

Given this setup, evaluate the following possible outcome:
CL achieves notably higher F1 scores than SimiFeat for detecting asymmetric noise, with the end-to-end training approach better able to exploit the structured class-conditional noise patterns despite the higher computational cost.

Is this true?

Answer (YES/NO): YES